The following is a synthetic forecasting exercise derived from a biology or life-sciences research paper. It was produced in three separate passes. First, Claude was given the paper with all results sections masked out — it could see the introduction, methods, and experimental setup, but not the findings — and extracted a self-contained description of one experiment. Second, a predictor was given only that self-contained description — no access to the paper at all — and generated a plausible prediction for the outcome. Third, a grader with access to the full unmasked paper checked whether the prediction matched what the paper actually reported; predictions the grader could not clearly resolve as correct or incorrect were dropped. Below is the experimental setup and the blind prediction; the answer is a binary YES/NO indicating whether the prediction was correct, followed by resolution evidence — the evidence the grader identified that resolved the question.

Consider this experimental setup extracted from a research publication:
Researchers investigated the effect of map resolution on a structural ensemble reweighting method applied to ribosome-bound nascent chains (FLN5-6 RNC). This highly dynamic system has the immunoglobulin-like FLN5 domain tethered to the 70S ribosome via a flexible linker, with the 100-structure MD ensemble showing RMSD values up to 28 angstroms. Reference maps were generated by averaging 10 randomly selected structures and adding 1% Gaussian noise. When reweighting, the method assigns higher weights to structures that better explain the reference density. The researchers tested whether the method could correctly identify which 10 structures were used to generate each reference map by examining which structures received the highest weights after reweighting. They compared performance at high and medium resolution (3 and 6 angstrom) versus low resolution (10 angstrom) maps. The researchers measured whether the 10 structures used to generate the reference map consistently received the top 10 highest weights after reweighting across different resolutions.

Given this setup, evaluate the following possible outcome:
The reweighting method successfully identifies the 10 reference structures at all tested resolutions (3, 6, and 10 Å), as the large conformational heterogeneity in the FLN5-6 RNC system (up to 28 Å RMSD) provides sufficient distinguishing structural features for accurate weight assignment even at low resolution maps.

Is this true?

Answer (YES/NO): NO